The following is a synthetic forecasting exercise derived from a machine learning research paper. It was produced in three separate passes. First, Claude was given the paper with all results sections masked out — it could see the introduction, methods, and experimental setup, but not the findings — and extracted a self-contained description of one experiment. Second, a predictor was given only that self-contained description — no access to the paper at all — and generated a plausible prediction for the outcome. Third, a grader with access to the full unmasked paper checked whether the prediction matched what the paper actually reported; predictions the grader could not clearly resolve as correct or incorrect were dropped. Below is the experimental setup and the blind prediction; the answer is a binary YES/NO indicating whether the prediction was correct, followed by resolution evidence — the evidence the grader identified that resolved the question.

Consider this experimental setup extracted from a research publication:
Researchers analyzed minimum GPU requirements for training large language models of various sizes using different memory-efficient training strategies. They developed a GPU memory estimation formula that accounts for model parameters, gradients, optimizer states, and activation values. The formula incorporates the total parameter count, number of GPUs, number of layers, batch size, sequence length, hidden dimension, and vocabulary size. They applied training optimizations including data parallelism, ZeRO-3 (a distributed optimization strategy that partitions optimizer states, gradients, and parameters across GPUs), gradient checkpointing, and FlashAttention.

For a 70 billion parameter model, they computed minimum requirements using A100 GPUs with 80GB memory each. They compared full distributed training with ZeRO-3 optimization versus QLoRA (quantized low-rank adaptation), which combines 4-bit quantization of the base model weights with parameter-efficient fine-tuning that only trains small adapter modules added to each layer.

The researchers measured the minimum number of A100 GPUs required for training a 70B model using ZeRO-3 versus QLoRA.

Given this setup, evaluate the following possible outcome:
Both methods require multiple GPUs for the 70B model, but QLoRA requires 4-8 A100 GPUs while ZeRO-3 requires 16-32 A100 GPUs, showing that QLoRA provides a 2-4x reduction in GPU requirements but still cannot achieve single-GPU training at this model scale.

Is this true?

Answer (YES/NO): NO